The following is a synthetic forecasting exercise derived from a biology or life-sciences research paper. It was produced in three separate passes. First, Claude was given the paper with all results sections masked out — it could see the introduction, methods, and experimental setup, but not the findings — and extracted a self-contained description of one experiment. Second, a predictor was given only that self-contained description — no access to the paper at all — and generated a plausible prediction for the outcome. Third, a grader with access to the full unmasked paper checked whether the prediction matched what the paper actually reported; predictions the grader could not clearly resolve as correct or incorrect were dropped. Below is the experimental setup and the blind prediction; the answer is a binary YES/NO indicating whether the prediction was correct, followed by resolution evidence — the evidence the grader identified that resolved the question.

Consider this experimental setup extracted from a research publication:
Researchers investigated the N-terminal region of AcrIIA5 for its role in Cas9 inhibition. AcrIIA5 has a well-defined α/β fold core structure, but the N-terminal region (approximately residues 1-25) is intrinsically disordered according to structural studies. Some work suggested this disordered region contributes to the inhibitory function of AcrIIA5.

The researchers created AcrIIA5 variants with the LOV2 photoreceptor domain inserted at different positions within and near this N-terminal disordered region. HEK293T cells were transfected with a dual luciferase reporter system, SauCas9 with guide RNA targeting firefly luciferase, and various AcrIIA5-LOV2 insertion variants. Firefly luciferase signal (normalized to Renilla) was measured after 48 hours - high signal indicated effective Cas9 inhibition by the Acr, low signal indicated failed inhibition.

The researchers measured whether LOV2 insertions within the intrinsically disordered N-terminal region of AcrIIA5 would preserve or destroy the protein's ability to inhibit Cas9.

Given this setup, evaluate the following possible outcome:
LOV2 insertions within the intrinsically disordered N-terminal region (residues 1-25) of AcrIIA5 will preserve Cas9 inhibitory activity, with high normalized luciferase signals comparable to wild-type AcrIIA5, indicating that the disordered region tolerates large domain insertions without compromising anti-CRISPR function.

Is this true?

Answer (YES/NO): NO